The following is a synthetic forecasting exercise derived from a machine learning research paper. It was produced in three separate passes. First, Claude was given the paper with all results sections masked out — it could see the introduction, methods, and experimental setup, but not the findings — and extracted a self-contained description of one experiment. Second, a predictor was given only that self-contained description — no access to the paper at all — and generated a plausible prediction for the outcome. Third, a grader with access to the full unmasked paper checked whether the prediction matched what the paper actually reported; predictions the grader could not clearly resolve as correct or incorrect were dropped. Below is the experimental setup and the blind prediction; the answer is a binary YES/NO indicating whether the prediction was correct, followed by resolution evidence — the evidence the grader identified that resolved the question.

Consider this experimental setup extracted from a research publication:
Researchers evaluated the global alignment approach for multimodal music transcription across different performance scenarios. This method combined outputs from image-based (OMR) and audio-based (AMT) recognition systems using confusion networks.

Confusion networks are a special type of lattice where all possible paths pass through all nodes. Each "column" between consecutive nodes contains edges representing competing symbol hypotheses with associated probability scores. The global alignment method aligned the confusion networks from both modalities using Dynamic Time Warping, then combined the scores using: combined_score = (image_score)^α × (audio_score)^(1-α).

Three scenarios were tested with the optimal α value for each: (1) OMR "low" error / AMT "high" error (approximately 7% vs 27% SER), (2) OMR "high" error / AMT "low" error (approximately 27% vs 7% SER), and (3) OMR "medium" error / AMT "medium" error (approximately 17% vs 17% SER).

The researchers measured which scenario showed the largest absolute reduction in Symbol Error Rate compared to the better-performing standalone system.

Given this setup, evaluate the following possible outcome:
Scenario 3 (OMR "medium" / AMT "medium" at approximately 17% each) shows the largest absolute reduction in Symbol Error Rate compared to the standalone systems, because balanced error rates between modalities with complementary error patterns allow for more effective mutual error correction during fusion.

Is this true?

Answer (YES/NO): YES